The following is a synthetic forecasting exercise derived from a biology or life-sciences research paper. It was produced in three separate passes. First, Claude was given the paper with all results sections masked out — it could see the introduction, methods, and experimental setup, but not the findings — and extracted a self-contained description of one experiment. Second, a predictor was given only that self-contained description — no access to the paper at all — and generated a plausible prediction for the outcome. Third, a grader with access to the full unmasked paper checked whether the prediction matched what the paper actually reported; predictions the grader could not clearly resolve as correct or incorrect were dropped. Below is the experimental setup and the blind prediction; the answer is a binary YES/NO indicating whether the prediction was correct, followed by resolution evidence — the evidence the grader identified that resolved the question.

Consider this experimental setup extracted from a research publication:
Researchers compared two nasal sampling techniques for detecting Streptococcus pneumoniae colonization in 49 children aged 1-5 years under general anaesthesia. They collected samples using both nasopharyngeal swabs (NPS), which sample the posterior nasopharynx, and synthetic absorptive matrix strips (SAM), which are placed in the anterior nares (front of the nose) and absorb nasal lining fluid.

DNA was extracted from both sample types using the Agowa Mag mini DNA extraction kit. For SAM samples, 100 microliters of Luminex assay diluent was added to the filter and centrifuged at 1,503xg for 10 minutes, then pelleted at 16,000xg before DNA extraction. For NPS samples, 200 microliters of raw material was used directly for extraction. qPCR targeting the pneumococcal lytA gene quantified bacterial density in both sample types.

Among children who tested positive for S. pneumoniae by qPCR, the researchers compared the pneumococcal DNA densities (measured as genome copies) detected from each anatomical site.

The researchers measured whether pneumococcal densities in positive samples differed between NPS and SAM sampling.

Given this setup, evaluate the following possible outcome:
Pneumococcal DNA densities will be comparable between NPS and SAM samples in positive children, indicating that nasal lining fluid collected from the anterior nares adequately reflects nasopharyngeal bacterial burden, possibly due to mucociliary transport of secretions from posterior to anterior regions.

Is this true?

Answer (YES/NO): NO